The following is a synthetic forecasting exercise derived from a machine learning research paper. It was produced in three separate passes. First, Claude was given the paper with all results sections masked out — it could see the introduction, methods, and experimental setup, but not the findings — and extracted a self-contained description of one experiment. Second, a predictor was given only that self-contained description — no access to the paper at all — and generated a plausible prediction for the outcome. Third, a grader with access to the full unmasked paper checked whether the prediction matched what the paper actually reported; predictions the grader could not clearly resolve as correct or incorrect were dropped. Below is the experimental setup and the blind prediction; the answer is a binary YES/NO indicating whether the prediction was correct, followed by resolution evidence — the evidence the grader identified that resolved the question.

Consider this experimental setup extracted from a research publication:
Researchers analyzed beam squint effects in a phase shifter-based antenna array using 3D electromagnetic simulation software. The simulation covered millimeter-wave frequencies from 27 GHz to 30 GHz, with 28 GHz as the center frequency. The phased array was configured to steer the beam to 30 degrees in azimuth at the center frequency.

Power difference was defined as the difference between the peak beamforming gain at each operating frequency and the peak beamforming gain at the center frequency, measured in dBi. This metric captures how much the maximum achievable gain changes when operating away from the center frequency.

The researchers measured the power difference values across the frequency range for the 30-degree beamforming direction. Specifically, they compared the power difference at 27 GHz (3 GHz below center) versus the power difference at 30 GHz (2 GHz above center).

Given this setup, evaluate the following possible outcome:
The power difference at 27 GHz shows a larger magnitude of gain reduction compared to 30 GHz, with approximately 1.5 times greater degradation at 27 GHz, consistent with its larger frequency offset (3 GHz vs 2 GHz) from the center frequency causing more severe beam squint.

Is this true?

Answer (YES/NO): NO